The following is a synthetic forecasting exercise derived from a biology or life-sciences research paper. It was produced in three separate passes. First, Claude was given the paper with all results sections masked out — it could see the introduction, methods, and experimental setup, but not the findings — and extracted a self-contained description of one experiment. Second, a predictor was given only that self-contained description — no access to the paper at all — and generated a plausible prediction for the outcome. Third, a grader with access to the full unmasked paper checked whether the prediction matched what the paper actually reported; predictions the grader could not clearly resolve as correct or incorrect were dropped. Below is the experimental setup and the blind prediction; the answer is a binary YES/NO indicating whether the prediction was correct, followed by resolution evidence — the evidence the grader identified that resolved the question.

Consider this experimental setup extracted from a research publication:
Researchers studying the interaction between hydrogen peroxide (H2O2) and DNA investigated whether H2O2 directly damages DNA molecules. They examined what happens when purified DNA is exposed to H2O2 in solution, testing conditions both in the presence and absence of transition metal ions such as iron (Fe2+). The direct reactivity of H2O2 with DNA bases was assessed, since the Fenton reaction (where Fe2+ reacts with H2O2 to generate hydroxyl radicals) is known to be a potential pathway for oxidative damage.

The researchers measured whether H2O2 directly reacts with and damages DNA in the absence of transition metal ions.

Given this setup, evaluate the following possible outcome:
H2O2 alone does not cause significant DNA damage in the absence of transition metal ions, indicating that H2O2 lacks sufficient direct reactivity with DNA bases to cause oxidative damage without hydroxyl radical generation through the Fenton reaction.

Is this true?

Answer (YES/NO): YES